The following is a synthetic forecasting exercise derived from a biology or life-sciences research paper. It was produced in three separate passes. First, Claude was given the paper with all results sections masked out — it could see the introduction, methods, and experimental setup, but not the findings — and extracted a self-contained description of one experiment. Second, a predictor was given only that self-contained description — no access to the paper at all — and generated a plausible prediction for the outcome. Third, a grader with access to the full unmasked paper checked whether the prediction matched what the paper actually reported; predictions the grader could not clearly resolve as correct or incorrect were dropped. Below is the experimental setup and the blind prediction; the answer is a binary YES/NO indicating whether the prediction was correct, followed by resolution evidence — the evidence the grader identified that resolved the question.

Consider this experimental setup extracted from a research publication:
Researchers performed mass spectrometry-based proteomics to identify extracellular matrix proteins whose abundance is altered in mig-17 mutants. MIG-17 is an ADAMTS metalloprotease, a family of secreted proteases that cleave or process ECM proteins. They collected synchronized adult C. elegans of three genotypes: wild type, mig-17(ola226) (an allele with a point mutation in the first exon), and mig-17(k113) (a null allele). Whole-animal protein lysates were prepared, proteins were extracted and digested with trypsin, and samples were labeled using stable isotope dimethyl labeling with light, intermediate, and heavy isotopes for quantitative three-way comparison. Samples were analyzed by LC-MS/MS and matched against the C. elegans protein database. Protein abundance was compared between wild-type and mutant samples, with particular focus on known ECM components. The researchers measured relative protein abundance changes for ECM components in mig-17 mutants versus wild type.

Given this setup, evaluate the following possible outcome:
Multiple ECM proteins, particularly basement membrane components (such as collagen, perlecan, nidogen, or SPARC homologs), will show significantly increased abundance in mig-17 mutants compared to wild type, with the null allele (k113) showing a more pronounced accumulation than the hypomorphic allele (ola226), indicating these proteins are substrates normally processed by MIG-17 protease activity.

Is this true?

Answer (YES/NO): NO